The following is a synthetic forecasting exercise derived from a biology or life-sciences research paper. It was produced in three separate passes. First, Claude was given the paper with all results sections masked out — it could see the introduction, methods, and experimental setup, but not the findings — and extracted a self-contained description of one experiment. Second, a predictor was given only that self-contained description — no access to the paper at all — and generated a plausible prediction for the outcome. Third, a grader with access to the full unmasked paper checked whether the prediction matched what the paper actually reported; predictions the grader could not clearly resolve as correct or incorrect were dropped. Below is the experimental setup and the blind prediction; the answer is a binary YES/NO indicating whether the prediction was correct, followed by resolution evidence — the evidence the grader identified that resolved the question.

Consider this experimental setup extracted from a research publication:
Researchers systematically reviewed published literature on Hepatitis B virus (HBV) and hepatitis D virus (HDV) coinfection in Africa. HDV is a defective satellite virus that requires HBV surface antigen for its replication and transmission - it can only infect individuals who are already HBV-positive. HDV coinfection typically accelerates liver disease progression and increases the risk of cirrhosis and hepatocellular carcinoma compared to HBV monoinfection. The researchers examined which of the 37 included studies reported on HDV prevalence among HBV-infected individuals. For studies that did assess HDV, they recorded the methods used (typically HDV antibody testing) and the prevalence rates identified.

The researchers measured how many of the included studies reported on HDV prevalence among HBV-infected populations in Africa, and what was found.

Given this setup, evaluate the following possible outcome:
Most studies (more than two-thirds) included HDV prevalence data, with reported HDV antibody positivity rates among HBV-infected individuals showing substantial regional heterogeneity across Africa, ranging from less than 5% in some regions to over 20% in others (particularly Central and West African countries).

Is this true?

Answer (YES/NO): NO